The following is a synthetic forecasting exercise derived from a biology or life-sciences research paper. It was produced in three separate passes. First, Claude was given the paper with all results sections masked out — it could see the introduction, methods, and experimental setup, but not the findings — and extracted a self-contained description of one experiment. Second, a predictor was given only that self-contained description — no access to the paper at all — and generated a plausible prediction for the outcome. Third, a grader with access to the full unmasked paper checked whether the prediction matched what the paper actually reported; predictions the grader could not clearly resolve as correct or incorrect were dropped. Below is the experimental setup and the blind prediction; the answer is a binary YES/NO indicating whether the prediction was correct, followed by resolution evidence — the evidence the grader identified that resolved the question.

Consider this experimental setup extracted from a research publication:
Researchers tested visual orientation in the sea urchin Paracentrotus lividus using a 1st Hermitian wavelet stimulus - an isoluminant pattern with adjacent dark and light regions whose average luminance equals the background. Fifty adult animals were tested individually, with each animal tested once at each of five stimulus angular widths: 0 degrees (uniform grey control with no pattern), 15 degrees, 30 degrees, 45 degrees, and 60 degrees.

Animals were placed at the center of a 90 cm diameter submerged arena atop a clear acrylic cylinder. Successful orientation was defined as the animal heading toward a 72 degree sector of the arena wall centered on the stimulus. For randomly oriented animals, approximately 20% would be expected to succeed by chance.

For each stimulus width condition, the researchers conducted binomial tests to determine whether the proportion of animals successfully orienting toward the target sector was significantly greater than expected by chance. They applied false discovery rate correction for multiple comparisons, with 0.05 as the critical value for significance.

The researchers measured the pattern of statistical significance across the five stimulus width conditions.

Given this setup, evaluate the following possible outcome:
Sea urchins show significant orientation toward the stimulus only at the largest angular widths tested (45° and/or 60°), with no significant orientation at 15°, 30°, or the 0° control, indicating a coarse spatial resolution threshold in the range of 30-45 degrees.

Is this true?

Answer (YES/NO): YES